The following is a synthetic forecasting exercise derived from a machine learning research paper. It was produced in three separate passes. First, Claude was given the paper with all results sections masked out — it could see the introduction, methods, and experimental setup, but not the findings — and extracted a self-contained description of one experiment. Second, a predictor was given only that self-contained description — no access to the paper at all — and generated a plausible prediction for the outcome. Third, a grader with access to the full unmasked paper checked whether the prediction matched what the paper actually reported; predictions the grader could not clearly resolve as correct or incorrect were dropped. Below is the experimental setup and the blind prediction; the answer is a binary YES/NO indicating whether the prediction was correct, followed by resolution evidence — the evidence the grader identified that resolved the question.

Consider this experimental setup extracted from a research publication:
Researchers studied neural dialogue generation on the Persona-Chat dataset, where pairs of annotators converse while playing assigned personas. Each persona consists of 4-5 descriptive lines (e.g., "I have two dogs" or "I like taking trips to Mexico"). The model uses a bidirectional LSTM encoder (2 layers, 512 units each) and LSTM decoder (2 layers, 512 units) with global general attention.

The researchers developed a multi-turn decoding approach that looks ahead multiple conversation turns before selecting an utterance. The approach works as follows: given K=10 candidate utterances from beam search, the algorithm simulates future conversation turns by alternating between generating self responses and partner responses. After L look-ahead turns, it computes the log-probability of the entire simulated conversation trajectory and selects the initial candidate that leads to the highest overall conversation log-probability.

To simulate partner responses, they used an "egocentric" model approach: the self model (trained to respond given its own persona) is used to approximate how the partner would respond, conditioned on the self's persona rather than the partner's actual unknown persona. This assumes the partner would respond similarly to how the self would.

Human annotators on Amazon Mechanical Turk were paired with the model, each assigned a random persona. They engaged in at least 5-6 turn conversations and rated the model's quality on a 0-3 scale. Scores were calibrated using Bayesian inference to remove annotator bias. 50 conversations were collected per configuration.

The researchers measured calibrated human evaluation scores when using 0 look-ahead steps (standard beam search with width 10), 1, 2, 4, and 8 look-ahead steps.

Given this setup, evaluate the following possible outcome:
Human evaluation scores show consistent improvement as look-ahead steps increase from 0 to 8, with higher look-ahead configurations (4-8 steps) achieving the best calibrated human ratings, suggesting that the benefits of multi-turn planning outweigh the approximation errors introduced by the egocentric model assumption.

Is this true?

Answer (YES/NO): NO